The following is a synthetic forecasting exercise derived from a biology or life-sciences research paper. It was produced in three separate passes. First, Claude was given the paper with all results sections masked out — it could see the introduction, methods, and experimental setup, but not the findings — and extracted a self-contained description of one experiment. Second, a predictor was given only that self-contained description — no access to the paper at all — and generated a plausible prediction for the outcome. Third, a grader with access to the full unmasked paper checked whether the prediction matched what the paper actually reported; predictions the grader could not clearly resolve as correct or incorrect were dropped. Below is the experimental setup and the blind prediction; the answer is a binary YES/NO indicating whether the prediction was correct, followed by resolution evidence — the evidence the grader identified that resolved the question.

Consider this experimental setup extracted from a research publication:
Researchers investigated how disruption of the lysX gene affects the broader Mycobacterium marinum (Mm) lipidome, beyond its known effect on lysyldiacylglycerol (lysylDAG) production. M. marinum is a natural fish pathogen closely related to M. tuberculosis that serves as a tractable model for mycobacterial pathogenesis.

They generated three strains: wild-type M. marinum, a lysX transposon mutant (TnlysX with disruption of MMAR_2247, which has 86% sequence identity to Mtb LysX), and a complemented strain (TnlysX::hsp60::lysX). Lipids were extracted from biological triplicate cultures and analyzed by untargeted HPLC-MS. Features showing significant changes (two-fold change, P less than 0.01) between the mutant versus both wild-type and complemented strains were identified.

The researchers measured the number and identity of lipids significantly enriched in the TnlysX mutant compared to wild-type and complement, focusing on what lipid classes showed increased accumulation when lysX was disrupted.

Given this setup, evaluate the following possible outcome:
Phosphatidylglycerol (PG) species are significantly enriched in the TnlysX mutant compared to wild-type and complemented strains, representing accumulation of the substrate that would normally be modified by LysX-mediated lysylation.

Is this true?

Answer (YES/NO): NO